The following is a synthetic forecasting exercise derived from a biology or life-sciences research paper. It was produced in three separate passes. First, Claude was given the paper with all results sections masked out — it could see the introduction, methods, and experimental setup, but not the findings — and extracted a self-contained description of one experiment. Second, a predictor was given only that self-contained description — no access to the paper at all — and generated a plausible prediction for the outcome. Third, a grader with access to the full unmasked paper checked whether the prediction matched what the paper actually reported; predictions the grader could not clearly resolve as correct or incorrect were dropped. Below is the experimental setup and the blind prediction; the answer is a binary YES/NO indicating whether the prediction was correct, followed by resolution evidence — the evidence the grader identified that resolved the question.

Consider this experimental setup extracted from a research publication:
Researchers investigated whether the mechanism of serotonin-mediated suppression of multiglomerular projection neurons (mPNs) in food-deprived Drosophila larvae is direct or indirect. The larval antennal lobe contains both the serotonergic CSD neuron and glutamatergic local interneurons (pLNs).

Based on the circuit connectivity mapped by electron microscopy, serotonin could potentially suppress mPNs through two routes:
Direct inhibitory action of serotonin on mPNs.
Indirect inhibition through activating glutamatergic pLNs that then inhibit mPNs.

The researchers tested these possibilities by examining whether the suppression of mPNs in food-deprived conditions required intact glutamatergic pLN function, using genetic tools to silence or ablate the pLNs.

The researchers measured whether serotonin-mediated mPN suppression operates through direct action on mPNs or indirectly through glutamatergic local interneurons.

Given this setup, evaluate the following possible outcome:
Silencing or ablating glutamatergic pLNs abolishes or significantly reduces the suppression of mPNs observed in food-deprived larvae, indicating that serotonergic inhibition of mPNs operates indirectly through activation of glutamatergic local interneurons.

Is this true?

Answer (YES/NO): YES